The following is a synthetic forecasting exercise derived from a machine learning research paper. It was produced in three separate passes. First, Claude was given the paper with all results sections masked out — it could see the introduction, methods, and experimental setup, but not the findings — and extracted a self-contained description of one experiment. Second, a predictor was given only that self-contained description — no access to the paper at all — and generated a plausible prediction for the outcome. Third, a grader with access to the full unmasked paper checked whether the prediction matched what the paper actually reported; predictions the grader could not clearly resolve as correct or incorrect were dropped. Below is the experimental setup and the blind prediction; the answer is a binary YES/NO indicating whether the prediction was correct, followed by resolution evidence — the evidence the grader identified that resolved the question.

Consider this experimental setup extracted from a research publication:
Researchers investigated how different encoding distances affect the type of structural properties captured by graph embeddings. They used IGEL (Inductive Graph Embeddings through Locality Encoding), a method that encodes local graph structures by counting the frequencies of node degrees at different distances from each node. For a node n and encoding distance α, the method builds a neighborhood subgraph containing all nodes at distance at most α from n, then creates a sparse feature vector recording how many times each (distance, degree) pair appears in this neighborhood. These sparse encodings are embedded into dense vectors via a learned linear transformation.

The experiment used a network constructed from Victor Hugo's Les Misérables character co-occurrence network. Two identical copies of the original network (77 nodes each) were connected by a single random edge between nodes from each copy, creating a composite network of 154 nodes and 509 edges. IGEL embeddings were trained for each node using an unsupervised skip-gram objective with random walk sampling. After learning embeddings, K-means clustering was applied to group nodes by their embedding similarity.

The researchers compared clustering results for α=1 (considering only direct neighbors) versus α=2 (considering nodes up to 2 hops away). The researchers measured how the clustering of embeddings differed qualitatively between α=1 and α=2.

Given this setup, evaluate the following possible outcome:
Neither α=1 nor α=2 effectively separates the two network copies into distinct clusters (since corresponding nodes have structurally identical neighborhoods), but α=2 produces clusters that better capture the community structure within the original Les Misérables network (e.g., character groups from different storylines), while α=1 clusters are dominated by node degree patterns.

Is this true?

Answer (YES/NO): NO